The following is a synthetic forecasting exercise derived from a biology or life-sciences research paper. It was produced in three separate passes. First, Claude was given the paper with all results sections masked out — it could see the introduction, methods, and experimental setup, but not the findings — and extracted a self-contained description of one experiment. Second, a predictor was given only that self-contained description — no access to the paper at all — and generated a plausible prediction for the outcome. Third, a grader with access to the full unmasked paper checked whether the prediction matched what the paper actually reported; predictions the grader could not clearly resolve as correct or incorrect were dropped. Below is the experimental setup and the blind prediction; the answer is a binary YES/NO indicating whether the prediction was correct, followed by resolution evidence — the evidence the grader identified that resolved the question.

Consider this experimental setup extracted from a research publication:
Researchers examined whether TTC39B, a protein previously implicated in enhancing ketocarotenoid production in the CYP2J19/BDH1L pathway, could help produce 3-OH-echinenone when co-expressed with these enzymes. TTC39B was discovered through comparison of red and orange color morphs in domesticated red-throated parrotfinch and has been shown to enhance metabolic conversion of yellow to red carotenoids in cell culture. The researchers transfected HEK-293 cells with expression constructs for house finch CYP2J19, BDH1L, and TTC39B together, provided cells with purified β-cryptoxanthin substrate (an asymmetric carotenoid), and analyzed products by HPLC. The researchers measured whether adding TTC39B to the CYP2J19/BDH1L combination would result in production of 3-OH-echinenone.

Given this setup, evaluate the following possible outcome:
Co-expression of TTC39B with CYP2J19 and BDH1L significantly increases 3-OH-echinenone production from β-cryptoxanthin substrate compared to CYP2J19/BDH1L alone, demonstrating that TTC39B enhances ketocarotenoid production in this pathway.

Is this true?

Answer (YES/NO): NO